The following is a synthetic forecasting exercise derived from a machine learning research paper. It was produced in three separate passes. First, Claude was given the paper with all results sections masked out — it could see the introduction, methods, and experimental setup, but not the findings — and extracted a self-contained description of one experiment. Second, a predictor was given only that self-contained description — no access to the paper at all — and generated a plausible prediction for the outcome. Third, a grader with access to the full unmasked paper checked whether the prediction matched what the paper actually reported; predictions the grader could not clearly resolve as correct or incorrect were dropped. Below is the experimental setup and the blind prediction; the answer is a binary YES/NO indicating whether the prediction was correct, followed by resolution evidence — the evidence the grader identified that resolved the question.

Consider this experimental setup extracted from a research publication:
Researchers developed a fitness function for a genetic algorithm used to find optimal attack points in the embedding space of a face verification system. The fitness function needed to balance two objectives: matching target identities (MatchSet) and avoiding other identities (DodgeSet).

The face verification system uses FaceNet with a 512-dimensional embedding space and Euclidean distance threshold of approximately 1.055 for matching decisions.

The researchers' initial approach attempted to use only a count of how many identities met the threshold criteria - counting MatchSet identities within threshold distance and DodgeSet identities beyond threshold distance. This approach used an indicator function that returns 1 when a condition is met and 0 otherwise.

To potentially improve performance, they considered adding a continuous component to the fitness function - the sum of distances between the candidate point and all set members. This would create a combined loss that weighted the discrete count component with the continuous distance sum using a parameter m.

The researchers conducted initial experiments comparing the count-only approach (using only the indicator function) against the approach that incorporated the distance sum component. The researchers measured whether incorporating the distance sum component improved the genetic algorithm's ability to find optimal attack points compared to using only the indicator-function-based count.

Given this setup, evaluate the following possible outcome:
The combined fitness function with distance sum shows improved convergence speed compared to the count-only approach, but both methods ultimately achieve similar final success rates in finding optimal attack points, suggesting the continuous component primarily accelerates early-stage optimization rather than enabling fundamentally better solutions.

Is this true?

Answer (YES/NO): NO